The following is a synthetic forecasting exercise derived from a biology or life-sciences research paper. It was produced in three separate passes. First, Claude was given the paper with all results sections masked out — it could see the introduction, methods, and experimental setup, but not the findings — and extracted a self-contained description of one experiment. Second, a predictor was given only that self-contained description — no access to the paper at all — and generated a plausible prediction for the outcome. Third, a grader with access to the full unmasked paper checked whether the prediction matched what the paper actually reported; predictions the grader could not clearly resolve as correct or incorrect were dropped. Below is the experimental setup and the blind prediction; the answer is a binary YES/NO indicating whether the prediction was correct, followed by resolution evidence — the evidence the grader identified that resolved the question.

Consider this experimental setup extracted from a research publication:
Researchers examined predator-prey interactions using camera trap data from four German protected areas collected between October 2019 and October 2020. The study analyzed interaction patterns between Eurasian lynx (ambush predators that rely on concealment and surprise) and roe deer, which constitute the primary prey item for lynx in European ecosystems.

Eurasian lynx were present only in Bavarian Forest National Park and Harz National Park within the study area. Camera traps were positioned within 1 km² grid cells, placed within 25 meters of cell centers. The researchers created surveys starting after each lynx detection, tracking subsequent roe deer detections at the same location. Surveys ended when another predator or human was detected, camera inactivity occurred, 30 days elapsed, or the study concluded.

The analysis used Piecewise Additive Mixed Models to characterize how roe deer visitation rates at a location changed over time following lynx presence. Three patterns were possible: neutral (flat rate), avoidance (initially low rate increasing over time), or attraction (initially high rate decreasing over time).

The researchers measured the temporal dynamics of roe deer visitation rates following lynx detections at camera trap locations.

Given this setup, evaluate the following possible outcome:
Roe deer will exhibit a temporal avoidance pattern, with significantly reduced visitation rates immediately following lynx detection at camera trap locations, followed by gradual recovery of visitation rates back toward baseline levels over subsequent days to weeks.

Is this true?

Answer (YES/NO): NO